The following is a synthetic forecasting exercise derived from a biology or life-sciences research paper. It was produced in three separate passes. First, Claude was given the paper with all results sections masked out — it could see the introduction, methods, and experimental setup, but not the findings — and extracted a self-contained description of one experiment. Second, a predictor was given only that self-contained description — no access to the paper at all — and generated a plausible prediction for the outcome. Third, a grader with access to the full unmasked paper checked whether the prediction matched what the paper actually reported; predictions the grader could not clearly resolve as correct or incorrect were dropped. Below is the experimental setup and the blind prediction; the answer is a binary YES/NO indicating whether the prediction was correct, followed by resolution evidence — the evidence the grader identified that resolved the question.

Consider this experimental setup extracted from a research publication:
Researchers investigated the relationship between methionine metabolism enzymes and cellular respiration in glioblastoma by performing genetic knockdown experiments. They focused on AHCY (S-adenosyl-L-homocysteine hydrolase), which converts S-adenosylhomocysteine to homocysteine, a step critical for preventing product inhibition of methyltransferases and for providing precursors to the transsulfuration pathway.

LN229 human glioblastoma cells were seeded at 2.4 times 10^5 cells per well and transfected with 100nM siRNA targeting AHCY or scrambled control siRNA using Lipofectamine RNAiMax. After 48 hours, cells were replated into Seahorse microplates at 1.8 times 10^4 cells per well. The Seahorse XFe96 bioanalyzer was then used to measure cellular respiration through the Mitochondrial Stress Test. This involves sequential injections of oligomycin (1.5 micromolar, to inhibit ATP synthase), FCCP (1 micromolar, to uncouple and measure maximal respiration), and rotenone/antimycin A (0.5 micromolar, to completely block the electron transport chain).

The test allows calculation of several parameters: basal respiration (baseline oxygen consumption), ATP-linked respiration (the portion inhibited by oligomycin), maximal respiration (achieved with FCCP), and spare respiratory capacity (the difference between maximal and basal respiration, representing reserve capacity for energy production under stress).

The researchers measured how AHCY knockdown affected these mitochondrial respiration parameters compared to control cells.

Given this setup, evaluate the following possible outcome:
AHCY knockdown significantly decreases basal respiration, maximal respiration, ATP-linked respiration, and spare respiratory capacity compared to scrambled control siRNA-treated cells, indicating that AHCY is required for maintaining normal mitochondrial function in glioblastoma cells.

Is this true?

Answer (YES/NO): NO